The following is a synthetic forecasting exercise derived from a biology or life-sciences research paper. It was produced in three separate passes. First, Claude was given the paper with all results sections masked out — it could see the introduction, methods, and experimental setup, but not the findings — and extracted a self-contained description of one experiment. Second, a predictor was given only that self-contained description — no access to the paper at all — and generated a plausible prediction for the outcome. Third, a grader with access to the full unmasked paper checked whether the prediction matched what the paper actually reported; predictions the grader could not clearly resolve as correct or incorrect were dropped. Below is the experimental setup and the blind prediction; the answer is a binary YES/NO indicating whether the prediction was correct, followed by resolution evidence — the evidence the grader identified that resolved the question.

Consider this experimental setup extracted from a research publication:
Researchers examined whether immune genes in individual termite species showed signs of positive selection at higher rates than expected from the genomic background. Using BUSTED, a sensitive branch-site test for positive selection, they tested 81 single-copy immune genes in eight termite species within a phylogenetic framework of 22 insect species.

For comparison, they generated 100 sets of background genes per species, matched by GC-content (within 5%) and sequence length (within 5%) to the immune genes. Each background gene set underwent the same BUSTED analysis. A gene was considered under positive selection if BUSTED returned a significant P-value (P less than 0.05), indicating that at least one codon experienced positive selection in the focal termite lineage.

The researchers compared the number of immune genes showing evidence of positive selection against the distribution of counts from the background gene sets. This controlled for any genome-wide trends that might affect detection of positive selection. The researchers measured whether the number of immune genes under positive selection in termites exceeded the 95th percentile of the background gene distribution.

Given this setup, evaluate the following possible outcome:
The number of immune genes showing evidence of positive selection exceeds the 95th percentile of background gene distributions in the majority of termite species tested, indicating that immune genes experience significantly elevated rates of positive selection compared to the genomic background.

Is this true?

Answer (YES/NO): NO